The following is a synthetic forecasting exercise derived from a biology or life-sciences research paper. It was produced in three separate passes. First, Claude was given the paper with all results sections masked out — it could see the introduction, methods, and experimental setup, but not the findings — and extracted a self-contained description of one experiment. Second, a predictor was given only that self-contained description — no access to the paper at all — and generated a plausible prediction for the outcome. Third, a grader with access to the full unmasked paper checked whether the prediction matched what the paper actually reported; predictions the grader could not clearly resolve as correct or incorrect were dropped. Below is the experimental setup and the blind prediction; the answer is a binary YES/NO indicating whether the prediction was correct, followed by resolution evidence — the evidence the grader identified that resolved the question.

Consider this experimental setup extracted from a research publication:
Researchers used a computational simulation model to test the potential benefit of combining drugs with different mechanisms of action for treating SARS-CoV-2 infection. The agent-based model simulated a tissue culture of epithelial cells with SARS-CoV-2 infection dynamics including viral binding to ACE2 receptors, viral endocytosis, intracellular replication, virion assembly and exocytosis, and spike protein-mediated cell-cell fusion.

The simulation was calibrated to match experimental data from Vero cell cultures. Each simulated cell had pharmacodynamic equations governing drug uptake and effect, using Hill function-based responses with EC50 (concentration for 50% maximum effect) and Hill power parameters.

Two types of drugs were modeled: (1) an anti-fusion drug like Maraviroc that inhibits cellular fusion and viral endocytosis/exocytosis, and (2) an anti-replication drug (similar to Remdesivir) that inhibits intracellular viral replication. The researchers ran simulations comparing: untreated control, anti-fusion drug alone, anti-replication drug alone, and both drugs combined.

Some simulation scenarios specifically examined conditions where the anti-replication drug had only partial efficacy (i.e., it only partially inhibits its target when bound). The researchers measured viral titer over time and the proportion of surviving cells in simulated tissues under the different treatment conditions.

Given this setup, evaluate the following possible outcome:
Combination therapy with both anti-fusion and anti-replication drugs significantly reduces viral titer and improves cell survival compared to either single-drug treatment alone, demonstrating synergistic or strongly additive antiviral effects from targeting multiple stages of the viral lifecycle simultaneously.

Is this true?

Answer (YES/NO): NO